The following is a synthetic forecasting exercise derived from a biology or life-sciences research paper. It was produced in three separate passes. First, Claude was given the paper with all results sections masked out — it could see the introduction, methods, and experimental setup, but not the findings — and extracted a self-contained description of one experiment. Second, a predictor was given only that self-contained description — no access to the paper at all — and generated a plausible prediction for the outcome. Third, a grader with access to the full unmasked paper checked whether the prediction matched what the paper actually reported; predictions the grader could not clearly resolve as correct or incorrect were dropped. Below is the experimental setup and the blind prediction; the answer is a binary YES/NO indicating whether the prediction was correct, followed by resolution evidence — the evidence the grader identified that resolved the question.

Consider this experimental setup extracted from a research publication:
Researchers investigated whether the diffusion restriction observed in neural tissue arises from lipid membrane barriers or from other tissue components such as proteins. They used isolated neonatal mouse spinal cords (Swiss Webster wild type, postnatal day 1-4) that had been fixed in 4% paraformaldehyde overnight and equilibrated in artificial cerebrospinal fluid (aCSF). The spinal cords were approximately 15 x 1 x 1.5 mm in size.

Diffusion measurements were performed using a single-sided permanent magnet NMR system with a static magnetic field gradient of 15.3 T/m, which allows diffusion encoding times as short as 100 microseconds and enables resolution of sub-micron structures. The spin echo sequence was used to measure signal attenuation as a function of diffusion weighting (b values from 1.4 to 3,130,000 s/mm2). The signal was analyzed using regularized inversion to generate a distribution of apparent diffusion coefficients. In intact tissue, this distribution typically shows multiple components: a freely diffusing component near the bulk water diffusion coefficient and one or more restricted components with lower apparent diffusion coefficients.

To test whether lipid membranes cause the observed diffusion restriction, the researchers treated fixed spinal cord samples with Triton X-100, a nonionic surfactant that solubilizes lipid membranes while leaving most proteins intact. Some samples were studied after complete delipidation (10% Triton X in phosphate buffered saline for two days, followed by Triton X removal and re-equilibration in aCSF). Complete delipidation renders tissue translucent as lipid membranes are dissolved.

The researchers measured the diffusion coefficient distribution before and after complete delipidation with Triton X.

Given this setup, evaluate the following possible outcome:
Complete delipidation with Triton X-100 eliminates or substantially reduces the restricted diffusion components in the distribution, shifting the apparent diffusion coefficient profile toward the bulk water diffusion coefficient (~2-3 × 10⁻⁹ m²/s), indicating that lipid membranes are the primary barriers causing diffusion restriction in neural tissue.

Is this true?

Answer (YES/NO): YES